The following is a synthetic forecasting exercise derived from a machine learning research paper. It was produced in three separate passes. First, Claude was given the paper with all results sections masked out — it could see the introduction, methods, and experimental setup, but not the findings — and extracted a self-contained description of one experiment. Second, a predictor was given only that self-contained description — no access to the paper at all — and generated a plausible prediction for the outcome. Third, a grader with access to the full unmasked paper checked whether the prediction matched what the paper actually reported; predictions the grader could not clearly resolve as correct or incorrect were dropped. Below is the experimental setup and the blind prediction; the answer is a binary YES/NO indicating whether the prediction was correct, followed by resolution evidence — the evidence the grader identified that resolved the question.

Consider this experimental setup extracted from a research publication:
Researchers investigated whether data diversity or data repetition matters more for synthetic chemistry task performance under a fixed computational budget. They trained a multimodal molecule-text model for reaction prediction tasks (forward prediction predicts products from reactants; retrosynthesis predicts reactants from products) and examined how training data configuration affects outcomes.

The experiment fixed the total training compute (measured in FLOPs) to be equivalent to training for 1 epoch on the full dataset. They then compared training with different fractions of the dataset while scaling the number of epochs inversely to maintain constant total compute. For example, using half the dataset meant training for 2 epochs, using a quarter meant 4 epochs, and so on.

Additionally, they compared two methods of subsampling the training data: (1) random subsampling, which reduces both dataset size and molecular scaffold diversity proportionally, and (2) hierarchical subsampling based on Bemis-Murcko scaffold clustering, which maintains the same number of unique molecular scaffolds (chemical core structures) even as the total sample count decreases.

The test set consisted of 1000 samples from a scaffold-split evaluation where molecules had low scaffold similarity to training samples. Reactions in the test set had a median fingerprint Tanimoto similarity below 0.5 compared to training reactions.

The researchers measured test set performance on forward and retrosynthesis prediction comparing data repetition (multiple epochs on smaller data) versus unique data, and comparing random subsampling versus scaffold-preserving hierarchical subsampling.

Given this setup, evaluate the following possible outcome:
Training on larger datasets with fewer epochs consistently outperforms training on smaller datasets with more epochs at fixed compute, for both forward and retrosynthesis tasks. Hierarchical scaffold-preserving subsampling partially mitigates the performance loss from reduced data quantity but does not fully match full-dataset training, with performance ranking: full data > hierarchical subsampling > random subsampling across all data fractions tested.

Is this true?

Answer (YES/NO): NO